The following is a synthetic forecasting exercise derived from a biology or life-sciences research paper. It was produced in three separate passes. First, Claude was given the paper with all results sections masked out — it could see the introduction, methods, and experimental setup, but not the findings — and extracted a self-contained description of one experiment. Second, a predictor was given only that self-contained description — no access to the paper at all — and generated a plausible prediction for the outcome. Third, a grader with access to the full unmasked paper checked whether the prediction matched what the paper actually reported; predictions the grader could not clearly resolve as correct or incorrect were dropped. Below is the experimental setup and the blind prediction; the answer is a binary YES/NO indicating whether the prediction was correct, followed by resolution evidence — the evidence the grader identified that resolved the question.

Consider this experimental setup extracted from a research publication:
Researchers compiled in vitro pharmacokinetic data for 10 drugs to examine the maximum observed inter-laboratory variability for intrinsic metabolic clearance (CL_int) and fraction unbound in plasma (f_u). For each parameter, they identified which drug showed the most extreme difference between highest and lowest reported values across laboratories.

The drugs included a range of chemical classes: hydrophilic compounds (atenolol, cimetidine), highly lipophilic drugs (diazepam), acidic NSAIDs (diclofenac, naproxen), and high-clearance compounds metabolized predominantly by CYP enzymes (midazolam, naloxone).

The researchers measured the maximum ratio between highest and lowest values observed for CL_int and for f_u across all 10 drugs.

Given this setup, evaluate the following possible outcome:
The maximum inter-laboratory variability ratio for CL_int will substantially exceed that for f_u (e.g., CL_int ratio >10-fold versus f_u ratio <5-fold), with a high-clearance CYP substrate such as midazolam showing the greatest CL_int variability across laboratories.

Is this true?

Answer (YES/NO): NO